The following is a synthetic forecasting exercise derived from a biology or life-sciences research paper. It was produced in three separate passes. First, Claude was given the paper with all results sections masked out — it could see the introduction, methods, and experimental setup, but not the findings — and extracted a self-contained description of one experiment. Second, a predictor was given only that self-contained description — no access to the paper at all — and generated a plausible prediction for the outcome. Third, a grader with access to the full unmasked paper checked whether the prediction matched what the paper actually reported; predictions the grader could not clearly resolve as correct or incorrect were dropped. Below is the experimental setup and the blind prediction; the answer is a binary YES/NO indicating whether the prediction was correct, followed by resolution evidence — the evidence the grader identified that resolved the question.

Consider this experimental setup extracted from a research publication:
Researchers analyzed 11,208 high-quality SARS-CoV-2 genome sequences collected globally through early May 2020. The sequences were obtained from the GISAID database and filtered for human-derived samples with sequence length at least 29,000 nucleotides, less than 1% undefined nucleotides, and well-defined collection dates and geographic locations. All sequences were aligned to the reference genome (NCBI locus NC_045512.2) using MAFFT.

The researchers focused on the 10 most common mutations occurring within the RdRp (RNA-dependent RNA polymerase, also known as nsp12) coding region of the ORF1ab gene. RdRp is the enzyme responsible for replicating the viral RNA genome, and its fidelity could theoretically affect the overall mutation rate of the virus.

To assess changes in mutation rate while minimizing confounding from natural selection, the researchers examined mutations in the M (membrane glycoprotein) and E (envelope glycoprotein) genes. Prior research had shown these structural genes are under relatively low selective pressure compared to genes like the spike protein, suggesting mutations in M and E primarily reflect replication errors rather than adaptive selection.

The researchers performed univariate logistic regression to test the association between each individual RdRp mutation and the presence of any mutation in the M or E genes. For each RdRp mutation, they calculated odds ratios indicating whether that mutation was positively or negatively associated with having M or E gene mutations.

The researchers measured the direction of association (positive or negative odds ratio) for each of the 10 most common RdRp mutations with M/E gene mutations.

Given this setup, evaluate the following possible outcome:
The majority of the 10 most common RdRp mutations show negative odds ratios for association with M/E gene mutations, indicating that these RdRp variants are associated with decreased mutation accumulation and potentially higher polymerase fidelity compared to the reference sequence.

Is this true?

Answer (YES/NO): NO